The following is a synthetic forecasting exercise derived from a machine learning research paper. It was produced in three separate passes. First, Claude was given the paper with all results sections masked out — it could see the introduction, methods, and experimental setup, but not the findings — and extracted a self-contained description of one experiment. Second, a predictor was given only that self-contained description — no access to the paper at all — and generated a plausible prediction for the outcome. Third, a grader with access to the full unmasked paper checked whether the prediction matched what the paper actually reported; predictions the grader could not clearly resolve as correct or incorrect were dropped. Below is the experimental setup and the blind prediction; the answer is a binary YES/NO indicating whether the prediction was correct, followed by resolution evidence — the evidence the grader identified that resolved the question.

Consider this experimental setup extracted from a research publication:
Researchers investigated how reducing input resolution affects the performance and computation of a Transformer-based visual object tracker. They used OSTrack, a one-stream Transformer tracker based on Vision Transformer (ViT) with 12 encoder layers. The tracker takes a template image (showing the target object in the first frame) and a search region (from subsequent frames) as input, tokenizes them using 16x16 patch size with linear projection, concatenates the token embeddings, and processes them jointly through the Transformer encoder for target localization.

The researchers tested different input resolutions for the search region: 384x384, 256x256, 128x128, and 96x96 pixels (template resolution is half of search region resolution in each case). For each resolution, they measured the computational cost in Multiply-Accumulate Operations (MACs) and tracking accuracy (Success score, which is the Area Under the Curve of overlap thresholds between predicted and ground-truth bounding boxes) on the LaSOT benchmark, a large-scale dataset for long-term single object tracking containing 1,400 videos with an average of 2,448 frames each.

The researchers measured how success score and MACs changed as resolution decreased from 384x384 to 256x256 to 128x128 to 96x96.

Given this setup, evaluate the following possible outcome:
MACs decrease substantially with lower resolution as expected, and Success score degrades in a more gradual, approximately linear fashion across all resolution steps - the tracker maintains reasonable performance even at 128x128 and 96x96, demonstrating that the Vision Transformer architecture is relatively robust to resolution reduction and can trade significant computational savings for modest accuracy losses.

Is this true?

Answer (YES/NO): NO